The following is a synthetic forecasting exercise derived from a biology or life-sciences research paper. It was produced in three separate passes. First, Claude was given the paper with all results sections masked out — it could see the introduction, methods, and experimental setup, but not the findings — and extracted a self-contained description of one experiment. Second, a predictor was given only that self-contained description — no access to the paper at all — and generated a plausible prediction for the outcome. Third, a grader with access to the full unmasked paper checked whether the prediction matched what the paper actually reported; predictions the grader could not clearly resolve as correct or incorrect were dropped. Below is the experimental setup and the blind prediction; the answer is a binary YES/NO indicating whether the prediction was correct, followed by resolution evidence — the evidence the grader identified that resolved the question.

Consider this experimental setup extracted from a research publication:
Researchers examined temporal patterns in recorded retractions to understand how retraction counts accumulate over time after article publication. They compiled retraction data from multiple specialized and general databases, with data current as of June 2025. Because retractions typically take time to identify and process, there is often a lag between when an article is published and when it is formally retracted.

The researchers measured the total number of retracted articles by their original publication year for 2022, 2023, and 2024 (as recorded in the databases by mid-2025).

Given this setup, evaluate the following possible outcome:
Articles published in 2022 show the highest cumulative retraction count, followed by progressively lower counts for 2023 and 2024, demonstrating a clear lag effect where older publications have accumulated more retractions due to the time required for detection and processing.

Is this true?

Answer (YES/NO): YES